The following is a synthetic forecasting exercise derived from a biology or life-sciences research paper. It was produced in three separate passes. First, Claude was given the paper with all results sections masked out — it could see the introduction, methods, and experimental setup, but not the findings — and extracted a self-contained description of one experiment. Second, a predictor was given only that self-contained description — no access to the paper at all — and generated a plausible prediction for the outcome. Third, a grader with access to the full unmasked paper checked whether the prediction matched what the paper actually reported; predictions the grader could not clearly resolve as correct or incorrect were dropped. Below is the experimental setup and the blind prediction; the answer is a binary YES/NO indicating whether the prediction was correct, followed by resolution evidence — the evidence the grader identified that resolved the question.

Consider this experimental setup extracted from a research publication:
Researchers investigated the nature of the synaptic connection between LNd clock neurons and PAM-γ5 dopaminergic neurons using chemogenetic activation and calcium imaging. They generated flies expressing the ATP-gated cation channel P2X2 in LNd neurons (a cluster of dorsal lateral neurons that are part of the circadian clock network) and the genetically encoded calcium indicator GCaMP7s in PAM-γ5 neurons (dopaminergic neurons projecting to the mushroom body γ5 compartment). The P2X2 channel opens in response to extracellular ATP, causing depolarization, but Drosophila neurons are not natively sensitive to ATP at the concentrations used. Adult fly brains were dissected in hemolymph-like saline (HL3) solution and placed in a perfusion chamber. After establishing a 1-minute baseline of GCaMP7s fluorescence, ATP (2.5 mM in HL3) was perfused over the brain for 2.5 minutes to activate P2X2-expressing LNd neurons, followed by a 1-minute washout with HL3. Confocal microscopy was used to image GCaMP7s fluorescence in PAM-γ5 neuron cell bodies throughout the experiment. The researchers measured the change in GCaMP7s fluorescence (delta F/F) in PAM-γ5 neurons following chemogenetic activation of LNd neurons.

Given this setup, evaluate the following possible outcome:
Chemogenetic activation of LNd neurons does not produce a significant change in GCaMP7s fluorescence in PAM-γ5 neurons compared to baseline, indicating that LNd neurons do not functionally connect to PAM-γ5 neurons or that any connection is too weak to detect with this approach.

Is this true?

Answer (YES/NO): NO